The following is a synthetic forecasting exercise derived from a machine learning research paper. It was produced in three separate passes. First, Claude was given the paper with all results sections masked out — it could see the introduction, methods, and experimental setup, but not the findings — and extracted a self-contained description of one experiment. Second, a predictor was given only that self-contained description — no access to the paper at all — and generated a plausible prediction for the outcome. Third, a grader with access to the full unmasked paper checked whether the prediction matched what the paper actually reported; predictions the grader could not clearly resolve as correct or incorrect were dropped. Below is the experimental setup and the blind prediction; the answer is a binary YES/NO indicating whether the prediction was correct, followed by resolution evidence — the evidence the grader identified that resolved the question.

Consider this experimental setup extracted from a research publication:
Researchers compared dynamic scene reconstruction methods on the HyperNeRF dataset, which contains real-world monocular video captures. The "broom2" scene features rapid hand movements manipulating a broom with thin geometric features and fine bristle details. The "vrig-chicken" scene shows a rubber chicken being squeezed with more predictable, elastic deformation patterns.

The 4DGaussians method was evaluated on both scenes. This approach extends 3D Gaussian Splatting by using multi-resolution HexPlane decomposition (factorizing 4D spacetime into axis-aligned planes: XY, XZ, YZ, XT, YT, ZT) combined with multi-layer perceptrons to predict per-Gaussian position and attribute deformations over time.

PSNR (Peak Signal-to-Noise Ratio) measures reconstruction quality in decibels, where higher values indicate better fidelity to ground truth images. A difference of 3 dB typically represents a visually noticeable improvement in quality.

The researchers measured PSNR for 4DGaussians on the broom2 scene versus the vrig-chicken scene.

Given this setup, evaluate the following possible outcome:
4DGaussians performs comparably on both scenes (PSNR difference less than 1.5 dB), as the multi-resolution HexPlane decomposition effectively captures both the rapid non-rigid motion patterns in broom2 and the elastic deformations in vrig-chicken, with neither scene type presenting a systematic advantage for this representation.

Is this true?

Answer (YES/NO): NO